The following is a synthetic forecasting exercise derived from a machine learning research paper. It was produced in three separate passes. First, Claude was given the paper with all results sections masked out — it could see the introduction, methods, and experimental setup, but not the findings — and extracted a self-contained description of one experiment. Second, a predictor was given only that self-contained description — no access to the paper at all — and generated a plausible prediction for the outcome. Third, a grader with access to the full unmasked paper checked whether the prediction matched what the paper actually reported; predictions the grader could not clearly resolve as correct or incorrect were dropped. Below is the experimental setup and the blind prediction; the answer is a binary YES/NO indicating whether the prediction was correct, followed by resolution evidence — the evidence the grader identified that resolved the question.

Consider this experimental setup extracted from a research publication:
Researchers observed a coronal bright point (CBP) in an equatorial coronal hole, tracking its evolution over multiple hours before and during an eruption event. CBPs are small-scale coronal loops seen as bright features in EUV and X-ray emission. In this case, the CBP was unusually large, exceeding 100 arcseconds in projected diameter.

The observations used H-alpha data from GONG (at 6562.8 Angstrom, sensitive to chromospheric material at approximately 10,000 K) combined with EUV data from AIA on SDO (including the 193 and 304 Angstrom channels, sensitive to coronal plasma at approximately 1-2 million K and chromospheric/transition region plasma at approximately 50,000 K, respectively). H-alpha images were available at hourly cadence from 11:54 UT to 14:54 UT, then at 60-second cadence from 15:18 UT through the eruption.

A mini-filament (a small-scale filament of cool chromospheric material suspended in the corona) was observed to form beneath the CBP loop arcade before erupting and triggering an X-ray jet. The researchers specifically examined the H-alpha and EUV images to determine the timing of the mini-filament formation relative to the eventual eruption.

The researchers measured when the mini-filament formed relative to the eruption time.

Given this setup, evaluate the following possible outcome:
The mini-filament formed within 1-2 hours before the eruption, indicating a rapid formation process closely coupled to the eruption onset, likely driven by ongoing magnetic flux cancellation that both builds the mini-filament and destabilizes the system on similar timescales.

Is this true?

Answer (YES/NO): NO